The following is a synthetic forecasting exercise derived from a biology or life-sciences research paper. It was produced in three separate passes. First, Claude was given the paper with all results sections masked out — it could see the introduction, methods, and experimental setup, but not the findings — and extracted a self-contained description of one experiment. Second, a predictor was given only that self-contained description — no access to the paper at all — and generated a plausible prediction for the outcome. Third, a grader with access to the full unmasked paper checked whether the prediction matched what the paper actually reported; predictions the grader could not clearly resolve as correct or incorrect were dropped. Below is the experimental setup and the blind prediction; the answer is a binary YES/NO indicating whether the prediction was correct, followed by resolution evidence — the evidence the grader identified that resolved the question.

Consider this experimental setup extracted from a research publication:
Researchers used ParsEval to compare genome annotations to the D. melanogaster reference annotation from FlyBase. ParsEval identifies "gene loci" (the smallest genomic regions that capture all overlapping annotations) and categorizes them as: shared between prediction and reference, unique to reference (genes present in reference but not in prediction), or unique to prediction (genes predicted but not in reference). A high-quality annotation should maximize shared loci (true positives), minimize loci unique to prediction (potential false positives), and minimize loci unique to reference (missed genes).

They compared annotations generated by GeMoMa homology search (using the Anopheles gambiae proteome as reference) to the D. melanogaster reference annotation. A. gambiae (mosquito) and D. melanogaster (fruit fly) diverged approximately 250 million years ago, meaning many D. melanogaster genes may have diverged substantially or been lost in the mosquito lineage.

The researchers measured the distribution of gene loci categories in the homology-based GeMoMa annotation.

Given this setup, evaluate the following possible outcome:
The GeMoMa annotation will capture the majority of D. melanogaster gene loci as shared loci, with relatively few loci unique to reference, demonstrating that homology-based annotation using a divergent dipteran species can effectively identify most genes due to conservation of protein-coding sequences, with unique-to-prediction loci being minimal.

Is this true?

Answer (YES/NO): NO